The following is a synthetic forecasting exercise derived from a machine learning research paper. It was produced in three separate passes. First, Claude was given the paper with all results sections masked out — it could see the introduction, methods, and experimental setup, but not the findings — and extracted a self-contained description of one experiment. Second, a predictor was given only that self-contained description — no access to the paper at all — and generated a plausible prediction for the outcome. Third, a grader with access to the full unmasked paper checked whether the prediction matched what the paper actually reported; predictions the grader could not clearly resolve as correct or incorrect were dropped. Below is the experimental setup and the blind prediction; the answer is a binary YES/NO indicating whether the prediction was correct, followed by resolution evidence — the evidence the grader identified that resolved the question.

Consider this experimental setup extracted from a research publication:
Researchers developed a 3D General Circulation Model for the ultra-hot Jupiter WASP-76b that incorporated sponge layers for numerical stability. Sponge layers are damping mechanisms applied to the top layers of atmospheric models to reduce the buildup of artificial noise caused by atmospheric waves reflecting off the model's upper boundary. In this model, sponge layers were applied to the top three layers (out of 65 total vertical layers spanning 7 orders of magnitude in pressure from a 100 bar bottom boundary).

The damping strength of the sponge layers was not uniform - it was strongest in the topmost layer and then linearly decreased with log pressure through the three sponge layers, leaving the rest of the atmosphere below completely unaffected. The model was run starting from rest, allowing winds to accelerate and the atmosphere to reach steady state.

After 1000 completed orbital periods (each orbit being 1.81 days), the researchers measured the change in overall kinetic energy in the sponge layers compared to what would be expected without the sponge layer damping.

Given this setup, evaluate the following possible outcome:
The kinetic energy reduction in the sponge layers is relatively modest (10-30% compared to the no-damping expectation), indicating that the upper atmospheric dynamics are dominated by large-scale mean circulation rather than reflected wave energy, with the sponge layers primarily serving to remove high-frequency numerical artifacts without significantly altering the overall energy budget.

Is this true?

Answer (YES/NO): NO